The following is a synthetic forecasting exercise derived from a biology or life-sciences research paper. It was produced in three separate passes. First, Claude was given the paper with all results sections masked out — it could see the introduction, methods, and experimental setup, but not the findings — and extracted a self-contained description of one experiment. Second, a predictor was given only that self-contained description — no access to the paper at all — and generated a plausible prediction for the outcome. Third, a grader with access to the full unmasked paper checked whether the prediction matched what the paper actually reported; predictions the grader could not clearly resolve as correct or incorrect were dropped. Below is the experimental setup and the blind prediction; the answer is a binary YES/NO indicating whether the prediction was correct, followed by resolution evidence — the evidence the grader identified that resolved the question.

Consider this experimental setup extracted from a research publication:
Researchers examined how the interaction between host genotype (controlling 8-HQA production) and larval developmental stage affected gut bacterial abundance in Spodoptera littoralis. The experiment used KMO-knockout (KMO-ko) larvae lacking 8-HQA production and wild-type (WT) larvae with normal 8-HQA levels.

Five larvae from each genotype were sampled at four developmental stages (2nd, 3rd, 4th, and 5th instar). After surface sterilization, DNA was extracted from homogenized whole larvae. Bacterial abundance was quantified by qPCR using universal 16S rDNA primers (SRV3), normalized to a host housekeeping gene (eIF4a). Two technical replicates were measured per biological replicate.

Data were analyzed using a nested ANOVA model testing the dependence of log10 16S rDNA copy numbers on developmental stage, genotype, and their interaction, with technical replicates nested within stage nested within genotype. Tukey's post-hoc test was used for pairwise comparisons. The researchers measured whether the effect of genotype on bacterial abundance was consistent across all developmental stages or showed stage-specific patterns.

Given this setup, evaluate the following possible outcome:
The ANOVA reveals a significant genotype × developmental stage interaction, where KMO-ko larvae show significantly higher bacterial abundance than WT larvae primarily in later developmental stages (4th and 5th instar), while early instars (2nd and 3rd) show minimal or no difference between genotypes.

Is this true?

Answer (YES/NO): NO